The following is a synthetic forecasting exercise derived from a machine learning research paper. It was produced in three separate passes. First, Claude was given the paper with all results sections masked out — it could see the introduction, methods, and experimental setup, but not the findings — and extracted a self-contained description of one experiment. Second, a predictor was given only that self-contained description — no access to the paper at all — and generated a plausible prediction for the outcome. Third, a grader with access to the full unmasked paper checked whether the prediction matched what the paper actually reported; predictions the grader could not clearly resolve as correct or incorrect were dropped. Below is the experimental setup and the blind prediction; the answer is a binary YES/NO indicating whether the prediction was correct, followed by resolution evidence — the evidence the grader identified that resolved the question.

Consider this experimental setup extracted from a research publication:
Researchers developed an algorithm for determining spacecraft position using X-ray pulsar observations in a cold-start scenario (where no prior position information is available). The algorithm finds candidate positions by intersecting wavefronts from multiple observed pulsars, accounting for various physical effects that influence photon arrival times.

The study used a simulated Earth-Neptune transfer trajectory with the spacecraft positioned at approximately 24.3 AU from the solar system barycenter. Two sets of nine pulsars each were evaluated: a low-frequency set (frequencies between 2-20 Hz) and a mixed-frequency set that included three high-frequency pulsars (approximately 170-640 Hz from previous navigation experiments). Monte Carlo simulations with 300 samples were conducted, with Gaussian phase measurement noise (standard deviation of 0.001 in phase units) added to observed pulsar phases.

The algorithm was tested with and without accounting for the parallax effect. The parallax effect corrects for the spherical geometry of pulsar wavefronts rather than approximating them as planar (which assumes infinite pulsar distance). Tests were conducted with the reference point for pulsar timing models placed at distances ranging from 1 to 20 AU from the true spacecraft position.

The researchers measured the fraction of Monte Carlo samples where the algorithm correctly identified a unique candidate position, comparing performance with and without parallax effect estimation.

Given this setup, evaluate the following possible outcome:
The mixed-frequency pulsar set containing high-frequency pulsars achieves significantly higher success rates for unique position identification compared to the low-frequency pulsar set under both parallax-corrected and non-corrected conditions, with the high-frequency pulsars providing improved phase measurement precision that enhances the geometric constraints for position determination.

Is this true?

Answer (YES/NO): NO